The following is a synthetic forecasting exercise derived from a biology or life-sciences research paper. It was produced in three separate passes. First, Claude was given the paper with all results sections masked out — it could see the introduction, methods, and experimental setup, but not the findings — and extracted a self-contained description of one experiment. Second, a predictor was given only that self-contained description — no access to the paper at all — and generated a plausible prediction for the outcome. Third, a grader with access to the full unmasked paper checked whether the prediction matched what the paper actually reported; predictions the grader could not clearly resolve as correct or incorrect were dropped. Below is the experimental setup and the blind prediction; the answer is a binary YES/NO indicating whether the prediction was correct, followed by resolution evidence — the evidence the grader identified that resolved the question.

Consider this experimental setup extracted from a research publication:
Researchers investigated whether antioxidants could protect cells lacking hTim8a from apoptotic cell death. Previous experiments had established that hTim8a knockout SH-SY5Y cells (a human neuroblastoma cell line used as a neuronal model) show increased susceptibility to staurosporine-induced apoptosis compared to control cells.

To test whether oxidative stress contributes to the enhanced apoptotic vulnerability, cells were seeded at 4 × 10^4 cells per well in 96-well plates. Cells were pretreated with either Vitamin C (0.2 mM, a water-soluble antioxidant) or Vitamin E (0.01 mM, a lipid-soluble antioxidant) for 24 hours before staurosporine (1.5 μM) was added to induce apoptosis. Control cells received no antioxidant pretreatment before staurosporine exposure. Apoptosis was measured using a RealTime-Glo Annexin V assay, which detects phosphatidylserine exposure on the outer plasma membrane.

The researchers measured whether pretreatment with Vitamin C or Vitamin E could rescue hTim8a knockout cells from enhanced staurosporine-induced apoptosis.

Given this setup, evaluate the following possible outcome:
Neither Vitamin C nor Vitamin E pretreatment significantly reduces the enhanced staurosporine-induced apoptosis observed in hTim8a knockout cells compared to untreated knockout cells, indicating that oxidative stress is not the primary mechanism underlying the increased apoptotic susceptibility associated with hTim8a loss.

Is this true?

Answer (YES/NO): NO